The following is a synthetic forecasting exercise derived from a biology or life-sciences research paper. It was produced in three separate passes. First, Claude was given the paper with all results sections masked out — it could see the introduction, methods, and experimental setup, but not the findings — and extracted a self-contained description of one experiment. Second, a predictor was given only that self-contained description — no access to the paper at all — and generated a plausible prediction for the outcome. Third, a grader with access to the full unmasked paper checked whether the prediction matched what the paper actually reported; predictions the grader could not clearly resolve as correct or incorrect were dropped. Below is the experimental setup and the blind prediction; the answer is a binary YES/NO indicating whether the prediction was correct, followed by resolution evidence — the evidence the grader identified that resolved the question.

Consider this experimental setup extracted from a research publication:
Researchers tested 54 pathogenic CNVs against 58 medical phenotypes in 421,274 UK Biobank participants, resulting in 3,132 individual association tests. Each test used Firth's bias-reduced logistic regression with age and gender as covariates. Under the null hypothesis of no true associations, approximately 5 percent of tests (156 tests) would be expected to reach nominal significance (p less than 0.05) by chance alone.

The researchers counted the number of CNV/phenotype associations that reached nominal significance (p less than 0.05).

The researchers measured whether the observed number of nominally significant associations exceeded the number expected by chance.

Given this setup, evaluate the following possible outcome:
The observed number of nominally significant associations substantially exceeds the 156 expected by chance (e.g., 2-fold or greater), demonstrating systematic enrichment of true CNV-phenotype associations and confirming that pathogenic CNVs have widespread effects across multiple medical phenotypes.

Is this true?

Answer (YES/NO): YES